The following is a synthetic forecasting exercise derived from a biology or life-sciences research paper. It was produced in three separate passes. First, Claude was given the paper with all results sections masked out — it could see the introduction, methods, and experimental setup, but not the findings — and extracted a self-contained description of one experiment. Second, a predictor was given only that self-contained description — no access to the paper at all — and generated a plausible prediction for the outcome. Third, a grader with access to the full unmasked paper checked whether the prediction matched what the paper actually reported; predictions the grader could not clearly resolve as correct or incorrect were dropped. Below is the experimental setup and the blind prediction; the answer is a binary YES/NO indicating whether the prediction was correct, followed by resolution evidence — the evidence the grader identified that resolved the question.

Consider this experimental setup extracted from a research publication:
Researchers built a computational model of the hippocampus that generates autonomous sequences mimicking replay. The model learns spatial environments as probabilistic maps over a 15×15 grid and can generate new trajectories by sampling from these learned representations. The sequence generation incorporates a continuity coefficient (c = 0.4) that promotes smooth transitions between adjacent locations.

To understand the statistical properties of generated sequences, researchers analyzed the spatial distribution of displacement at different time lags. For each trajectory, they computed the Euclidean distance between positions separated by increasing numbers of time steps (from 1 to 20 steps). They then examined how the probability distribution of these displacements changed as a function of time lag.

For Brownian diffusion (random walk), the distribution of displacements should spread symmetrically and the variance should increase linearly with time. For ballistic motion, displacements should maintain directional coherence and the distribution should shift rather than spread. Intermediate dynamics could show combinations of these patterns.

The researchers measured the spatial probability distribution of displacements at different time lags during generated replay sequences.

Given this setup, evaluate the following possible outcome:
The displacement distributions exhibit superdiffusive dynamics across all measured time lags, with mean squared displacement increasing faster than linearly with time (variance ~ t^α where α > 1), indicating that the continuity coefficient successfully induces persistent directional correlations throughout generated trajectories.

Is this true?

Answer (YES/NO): NO